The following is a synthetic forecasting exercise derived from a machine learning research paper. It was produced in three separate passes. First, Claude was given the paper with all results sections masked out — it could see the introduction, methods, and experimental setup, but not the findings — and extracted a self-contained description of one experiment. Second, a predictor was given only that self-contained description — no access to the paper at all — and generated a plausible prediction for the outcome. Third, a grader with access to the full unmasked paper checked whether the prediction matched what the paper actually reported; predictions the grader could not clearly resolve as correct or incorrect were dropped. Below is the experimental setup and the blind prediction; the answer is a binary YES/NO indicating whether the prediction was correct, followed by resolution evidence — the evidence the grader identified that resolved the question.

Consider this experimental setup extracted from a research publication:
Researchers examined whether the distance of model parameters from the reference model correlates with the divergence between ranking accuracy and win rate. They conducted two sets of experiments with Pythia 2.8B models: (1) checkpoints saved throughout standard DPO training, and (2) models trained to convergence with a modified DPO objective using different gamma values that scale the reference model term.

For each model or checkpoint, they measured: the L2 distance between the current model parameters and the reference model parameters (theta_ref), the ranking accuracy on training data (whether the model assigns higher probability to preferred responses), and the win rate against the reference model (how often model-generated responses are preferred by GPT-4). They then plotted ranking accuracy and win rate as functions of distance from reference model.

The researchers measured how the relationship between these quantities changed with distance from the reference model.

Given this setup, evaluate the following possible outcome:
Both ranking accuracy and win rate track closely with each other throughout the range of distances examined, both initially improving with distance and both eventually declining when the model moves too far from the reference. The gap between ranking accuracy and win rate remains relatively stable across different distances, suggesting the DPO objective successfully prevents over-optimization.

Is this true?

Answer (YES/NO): NO